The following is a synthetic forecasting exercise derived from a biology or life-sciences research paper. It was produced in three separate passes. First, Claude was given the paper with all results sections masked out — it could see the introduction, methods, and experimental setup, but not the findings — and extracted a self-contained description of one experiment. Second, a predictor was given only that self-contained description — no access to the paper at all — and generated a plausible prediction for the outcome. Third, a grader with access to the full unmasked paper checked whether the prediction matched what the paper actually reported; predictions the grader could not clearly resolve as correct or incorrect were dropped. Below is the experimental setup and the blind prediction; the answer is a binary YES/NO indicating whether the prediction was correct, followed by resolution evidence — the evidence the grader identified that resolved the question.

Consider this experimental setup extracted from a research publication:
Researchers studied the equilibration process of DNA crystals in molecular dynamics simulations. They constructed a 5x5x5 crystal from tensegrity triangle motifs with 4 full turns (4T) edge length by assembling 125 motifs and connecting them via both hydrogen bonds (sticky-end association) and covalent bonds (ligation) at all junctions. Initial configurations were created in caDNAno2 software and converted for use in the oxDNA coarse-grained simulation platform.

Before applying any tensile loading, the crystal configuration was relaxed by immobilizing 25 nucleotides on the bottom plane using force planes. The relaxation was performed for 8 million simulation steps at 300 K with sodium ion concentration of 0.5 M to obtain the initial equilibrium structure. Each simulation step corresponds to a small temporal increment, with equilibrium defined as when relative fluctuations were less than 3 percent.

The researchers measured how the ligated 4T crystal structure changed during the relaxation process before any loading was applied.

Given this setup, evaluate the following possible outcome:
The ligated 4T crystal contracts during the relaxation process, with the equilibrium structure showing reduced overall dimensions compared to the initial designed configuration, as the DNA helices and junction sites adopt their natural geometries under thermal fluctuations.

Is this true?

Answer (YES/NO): YES